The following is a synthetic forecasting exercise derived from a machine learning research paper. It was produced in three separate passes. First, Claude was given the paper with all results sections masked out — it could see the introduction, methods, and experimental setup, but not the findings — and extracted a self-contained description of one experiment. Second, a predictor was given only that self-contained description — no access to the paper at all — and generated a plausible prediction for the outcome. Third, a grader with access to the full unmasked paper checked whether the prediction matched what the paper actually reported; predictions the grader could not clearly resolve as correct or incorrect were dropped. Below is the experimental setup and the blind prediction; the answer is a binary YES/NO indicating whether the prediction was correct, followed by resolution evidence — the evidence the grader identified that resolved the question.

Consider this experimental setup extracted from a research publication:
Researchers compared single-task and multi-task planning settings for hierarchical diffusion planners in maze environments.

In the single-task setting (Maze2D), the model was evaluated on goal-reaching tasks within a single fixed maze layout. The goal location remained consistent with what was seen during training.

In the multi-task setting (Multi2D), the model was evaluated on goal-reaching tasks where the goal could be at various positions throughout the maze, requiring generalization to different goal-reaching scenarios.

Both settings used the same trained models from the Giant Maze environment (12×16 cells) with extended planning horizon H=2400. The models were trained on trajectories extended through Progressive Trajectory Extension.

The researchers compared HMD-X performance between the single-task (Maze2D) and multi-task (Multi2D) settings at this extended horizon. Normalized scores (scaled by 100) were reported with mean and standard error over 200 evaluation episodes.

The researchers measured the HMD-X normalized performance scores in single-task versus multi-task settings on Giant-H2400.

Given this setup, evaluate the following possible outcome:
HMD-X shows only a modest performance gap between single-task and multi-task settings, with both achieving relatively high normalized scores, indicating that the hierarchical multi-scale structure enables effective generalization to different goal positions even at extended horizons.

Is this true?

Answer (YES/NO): NO